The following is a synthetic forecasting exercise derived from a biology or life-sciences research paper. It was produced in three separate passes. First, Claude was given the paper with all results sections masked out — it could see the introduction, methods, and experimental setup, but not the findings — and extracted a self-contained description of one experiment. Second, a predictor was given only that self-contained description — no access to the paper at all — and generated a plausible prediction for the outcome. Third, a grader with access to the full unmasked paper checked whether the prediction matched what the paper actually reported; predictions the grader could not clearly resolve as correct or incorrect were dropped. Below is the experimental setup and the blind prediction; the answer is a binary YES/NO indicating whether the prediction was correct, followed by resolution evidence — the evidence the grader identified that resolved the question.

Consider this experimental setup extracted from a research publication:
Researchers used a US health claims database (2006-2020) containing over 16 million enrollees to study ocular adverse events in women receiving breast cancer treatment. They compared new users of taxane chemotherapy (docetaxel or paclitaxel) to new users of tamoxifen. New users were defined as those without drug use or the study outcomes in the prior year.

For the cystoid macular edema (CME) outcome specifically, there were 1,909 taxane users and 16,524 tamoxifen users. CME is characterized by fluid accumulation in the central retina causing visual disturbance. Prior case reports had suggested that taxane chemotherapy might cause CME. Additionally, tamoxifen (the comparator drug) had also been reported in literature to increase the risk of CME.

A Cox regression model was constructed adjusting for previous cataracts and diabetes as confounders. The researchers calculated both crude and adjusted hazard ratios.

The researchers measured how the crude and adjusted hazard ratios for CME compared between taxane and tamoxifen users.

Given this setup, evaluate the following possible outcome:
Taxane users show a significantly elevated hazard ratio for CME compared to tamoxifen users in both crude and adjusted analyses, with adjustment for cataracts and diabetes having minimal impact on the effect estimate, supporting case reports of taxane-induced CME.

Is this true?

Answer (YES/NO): NO